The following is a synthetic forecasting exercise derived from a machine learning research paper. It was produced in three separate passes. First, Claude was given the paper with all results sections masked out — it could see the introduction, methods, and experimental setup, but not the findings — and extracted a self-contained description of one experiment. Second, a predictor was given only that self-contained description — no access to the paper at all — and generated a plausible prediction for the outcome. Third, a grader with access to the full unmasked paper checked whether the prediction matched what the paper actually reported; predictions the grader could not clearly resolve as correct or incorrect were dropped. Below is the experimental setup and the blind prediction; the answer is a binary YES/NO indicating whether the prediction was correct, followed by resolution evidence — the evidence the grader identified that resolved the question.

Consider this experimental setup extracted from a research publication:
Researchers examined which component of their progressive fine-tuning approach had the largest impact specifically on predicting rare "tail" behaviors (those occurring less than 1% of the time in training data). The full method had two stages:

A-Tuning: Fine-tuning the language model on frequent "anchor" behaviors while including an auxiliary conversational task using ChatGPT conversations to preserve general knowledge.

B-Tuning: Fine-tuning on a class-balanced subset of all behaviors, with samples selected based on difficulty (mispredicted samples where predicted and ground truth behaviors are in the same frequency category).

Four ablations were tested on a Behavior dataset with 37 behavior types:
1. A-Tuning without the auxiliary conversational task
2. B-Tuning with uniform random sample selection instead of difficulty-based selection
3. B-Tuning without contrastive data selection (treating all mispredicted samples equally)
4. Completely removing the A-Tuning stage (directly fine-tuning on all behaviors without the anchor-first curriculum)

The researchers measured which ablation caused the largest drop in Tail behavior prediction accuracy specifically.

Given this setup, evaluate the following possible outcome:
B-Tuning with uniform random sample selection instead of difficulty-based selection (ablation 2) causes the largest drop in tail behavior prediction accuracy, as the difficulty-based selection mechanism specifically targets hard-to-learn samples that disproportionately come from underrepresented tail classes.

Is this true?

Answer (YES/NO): NO